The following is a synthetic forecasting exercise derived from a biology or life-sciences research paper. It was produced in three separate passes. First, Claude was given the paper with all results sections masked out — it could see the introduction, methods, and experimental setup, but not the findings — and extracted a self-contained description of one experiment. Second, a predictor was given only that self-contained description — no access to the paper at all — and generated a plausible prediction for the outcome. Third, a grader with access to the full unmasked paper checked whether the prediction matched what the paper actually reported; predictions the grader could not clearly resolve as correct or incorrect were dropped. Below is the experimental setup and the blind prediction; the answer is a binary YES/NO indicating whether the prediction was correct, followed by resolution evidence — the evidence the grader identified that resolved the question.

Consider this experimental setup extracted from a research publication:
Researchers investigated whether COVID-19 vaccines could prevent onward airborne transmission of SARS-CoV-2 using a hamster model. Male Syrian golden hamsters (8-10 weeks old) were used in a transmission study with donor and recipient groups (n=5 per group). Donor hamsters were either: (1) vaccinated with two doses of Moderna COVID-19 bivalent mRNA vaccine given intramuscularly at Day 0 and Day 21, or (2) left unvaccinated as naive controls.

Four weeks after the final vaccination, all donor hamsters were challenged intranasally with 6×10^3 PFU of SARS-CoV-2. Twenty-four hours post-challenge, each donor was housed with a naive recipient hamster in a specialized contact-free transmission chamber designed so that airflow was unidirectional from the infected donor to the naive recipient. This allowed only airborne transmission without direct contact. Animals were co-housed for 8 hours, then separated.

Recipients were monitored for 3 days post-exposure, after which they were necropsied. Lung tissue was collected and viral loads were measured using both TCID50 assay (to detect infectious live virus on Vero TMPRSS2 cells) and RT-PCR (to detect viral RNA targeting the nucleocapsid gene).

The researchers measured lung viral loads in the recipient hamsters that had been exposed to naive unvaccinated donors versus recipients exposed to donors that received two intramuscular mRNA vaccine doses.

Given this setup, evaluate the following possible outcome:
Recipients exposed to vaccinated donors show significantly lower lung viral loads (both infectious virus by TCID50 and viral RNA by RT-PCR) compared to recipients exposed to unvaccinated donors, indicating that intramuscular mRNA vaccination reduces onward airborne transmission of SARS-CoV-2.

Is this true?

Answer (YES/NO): NO